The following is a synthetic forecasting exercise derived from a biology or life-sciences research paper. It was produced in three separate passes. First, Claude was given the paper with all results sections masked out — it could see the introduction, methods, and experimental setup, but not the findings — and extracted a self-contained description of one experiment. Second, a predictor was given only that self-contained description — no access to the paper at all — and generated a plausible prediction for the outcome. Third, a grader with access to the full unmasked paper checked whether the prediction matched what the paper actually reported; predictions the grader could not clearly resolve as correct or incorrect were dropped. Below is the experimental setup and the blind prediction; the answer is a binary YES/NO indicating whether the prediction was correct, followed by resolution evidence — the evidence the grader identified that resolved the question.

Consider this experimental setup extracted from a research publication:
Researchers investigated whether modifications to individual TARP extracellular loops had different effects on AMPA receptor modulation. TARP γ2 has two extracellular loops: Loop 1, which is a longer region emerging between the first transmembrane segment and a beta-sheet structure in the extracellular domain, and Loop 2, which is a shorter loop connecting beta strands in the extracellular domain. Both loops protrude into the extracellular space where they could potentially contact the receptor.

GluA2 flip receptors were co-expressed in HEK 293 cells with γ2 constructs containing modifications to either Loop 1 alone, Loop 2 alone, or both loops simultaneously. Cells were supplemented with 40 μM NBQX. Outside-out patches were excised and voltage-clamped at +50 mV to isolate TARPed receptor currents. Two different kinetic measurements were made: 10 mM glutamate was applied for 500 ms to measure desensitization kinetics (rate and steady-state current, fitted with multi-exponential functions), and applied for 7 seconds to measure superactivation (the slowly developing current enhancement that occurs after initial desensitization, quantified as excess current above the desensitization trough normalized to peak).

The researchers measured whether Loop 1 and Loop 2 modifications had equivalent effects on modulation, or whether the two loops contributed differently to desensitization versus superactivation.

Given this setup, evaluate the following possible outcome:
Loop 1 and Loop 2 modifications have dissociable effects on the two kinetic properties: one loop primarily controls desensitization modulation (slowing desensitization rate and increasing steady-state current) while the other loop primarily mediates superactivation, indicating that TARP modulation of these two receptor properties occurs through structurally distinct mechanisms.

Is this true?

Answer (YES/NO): NO